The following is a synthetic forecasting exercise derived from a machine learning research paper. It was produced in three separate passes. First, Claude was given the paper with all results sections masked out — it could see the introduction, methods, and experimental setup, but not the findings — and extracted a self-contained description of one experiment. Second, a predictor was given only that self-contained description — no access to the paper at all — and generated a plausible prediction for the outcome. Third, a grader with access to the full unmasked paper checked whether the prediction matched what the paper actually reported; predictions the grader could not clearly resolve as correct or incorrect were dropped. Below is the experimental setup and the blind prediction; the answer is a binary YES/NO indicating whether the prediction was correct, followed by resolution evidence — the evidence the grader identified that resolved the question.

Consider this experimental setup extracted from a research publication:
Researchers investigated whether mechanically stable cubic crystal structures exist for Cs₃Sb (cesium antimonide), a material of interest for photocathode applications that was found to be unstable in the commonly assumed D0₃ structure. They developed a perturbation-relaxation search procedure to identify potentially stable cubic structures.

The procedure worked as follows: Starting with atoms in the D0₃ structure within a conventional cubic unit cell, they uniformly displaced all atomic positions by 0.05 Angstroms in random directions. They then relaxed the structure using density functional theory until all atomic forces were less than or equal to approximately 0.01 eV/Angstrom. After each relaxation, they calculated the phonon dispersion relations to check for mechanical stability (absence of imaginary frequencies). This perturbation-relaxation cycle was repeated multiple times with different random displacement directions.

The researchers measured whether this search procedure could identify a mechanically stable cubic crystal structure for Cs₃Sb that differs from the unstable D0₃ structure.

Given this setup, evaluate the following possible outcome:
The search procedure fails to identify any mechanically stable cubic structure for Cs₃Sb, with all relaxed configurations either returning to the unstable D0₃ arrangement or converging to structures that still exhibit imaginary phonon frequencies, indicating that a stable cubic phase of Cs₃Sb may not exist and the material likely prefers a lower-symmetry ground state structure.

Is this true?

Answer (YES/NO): NO